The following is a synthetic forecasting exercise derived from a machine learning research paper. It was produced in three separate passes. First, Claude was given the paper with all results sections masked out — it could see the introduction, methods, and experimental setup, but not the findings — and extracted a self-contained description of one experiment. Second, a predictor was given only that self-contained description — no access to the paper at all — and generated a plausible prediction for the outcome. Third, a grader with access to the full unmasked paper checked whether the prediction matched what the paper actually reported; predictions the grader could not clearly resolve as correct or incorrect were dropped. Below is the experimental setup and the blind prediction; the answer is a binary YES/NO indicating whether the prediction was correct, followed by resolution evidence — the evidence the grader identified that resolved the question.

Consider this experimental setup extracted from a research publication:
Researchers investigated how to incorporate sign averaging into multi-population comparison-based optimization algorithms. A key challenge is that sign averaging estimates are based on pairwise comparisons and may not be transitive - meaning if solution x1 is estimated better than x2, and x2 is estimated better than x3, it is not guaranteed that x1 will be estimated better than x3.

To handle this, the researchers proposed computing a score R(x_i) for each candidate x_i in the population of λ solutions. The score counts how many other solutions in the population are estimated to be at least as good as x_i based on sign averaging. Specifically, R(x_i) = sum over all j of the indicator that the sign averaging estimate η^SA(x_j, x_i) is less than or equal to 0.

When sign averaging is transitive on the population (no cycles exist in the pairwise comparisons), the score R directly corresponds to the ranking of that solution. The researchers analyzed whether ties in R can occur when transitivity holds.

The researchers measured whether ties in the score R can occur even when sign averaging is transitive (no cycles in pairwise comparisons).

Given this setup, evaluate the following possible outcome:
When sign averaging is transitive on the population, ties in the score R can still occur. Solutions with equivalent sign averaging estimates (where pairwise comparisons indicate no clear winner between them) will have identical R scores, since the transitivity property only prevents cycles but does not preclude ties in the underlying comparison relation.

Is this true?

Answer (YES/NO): NO